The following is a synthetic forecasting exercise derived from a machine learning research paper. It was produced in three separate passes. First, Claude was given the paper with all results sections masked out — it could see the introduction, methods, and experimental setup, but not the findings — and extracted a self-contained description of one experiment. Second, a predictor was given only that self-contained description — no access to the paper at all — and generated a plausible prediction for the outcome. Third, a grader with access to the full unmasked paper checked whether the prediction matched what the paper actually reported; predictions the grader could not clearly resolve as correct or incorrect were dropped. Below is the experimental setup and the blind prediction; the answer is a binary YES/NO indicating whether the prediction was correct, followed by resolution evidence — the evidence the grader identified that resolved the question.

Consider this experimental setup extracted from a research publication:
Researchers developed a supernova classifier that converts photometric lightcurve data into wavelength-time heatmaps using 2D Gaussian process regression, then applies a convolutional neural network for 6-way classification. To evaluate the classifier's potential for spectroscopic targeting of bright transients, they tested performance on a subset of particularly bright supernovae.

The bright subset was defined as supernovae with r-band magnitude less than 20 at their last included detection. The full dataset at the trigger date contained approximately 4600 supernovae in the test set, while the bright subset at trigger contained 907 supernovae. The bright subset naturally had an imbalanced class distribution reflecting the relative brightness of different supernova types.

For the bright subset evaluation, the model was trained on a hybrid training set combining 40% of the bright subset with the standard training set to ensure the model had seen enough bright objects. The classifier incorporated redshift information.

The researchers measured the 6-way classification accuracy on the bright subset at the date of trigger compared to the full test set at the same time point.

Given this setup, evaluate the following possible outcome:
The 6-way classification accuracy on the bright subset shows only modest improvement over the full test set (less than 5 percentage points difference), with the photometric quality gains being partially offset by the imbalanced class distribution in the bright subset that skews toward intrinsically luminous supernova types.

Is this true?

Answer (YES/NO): NO